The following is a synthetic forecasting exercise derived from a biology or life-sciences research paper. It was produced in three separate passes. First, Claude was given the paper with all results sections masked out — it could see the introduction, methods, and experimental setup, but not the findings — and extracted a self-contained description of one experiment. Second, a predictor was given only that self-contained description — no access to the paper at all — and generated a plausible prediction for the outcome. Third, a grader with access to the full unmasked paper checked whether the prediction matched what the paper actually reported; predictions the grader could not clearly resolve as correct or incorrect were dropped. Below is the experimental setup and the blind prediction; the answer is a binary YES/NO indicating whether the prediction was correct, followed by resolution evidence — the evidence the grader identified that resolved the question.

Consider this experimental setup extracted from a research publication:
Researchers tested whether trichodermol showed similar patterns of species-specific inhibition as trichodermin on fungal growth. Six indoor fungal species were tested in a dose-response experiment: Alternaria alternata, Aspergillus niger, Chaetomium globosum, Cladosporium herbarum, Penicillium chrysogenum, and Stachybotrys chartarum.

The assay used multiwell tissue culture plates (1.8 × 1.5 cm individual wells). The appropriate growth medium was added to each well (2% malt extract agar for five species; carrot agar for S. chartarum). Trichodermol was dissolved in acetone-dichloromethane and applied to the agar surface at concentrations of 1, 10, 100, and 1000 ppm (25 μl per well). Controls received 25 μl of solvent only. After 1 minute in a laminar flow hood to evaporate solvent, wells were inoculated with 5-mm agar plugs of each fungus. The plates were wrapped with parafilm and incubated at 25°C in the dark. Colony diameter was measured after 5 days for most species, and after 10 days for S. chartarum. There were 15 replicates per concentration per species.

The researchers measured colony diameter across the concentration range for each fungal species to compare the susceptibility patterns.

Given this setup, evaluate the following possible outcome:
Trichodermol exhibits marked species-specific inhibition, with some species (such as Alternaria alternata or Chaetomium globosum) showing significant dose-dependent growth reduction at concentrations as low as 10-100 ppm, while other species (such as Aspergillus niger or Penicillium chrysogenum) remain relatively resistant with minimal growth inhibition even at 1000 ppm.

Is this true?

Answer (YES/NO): NO